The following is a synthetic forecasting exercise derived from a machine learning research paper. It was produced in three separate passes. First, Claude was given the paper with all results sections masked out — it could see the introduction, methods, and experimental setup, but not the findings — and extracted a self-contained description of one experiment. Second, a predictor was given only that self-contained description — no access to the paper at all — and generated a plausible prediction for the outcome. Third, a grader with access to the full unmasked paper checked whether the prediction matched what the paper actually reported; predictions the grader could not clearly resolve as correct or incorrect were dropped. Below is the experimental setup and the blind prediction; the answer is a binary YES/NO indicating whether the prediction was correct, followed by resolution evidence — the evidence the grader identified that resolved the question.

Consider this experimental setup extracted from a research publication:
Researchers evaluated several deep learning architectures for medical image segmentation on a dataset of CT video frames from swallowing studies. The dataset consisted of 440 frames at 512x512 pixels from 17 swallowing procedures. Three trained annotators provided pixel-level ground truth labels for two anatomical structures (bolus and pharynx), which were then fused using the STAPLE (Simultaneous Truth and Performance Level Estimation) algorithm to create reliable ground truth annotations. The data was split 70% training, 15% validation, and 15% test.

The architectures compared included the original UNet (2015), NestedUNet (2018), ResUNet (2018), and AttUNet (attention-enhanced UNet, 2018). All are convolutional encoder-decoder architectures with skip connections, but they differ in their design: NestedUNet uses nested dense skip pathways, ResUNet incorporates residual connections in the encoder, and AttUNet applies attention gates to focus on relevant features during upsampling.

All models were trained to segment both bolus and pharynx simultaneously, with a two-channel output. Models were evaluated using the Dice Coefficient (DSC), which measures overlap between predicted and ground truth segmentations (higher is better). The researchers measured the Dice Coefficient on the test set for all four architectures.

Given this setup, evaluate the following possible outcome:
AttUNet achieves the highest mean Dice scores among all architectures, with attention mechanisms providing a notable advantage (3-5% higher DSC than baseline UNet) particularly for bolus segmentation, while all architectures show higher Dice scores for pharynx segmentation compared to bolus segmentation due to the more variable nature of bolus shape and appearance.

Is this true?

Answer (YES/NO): NO